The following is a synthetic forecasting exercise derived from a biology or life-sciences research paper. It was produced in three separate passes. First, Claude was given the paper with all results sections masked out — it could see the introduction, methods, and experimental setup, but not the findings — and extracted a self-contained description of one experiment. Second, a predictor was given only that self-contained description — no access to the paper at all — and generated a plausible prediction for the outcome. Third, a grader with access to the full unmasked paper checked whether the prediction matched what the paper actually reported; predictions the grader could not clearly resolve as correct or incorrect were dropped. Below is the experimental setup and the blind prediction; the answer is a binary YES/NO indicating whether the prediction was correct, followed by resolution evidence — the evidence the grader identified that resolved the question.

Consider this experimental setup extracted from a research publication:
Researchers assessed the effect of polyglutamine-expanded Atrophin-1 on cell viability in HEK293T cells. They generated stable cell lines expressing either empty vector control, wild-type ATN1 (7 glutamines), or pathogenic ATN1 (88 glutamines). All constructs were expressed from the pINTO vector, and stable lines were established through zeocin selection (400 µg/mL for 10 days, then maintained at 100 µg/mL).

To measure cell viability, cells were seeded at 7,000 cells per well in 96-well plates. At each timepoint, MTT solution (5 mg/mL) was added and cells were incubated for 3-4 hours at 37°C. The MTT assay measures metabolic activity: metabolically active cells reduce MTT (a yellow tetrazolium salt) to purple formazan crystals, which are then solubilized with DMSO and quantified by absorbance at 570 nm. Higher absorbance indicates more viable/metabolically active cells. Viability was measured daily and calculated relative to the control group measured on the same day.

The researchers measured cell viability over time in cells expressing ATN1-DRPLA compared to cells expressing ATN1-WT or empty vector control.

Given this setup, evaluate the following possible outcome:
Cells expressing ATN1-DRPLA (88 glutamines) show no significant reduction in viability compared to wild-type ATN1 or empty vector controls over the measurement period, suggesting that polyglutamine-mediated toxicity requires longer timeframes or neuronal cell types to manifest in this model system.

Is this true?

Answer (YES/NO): NO